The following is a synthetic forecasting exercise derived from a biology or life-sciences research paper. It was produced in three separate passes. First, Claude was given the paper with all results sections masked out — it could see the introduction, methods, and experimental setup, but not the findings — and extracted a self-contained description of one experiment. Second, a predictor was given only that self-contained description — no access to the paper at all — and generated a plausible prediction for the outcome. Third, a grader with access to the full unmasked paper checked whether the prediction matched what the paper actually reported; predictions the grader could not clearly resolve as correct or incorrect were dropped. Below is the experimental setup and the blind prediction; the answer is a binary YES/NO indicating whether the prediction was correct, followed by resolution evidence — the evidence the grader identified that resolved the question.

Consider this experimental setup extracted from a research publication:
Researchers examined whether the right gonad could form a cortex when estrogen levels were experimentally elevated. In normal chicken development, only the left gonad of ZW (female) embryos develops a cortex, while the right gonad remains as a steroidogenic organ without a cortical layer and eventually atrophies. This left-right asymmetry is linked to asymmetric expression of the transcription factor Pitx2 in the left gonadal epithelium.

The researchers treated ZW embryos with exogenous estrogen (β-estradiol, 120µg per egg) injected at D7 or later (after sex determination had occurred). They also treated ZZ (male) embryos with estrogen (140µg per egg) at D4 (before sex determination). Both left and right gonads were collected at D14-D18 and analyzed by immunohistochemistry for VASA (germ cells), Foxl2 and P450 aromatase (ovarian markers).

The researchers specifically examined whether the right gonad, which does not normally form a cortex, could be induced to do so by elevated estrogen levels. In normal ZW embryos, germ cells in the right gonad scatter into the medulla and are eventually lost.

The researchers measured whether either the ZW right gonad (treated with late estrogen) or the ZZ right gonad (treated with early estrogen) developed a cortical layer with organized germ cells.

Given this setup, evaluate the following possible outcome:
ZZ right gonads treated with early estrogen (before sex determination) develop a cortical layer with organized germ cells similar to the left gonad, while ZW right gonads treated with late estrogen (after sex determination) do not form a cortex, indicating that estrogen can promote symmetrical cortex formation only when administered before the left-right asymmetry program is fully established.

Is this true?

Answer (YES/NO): NO